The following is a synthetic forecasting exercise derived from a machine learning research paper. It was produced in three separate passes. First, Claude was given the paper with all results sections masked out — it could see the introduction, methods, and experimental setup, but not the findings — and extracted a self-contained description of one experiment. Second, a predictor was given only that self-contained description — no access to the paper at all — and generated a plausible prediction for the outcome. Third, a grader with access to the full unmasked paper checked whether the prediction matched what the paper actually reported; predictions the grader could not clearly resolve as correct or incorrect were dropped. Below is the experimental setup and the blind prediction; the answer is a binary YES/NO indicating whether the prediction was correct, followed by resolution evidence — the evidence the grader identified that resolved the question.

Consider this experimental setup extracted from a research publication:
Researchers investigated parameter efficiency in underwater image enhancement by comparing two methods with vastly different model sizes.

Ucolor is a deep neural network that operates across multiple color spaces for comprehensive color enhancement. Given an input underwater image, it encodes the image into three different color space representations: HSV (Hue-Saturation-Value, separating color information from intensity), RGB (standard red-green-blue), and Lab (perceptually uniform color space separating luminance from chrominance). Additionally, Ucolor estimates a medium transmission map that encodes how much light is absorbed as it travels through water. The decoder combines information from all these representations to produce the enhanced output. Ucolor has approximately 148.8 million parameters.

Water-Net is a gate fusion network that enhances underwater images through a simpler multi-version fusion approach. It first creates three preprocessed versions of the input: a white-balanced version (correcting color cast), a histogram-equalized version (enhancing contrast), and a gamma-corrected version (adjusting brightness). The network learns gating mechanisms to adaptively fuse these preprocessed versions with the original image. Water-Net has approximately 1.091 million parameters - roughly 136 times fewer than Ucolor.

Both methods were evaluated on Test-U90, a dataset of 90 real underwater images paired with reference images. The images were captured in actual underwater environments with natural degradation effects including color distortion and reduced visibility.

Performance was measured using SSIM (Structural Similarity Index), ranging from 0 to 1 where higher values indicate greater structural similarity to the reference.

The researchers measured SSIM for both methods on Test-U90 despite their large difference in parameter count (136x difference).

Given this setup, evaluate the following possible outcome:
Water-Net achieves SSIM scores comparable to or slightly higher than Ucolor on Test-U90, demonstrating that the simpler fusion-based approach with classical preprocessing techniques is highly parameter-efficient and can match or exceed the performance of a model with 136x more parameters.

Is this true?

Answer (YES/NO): YES